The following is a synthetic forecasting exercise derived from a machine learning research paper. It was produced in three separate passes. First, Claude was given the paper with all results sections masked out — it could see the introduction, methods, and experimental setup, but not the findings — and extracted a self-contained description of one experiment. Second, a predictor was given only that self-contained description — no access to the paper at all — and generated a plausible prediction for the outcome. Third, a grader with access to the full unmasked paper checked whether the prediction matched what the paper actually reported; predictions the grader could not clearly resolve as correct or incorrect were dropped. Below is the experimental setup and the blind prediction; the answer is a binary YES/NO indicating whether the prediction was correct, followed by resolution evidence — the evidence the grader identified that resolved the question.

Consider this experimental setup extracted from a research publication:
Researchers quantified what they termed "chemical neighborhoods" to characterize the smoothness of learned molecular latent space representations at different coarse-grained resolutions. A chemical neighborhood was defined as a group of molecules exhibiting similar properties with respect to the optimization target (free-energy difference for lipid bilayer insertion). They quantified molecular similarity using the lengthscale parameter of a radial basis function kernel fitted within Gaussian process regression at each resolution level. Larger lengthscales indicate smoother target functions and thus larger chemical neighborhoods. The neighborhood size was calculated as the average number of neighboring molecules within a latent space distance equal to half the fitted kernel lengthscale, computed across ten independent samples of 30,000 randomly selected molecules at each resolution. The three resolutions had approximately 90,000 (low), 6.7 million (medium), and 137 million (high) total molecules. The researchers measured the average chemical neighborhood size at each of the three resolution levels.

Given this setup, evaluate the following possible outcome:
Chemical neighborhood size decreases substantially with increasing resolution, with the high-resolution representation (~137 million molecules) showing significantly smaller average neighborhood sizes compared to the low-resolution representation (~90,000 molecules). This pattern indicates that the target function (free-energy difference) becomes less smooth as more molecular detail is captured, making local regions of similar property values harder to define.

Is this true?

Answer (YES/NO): YES